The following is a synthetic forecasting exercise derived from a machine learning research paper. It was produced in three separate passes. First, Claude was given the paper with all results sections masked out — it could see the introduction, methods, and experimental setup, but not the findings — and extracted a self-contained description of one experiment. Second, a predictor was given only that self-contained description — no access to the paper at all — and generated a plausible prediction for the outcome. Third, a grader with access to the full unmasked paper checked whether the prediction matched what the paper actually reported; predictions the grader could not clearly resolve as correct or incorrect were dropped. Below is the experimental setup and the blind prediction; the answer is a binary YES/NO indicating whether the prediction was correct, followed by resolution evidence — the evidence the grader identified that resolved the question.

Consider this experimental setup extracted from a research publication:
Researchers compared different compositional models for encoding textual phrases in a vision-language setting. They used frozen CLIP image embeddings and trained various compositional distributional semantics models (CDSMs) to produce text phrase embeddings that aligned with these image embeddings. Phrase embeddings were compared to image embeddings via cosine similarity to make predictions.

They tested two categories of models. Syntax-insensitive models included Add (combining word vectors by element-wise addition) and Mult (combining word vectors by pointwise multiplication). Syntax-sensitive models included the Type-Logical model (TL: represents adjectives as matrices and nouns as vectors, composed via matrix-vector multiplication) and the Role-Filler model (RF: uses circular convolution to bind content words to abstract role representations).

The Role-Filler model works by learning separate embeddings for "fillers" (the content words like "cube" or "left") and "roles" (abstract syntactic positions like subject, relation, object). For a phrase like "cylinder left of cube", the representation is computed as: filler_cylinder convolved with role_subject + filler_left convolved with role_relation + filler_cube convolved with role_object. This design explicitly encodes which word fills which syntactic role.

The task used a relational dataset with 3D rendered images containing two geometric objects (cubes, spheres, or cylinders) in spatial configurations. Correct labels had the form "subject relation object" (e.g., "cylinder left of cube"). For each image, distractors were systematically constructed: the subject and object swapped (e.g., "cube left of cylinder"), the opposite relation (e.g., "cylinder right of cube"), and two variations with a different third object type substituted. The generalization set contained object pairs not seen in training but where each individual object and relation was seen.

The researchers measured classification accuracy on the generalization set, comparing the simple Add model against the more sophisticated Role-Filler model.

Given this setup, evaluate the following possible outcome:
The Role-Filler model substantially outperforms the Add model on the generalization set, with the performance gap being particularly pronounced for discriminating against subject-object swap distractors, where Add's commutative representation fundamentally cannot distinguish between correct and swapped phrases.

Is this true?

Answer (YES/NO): NO